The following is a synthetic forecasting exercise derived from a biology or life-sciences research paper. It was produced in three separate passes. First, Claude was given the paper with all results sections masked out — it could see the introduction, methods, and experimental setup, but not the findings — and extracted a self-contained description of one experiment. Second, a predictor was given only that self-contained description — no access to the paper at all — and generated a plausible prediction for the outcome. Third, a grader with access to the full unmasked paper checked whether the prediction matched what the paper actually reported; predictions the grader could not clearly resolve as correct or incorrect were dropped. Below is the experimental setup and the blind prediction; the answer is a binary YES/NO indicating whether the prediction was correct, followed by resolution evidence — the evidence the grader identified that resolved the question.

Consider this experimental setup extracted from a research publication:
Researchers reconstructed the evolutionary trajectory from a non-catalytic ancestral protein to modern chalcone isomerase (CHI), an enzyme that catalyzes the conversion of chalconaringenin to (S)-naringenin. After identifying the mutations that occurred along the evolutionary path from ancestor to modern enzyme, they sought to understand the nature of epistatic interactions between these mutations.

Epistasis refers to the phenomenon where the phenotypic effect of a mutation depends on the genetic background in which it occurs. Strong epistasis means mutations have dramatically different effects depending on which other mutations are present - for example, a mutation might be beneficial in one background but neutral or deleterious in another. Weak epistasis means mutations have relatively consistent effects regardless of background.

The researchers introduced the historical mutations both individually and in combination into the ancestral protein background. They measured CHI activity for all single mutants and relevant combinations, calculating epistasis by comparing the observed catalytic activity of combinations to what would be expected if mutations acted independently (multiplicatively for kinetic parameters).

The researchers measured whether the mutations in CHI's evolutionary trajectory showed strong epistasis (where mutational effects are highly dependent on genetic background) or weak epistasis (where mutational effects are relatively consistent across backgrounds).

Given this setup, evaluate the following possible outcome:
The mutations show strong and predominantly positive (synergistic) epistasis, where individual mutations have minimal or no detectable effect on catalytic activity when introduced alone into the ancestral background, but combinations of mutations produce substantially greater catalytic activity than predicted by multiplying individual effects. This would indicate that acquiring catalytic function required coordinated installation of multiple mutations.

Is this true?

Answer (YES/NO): NO